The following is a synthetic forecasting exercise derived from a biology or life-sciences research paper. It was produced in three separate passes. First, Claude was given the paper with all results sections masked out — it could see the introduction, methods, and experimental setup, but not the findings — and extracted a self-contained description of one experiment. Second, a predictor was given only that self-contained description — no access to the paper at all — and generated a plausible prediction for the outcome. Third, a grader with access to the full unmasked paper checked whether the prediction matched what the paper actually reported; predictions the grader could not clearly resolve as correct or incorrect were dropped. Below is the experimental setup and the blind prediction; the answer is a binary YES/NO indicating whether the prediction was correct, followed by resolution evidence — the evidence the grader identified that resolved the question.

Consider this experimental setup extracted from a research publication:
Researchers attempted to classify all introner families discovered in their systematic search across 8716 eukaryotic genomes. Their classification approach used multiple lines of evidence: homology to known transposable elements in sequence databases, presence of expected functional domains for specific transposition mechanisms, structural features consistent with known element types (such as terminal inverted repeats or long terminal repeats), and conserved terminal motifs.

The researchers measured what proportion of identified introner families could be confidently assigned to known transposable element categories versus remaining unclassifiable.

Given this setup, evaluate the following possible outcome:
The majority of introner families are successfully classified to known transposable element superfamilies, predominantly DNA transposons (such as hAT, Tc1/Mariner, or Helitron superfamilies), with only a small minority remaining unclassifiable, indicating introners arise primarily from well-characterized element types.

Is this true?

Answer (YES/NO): NO